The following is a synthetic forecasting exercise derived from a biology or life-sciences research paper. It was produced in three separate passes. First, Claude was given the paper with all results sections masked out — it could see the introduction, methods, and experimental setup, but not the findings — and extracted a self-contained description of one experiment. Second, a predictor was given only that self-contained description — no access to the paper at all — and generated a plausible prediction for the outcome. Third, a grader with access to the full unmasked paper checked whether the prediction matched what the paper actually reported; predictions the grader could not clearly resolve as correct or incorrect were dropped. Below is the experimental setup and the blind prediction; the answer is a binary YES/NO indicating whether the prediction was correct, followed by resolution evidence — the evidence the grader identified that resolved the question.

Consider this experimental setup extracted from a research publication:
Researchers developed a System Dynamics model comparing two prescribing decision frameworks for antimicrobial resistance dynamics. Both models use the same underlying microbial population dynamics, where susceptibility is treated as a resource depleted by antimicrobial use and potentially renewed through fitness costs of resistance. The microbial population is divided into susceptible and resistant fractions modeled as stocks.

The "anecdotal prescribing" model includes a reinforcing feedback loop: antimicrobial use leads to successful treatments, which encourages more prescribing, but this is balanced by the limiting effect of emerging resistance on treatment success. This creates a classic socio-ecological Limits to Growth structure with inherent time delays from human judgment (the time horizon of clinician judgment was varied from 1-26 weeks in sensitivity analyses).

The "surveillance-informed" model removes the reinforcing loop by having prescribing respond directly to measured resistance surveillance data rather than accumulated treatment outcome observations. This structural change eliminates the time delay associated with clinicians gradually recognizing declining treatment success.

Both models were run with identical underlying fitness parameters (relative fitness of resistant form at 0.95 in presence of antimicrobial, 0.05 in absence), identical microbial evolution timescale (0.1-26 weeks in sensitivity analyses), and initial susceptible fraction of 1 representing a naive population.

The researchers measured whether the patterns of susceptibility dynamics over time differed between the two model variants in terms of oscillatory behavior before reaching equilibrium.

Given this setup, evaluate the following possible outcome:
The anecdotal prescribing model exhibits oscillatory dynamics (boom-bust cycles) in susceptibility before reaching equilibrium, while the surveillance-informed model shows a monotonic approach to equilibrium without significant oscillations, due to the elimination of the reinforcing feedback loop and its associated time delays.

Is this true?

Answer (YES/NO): YES